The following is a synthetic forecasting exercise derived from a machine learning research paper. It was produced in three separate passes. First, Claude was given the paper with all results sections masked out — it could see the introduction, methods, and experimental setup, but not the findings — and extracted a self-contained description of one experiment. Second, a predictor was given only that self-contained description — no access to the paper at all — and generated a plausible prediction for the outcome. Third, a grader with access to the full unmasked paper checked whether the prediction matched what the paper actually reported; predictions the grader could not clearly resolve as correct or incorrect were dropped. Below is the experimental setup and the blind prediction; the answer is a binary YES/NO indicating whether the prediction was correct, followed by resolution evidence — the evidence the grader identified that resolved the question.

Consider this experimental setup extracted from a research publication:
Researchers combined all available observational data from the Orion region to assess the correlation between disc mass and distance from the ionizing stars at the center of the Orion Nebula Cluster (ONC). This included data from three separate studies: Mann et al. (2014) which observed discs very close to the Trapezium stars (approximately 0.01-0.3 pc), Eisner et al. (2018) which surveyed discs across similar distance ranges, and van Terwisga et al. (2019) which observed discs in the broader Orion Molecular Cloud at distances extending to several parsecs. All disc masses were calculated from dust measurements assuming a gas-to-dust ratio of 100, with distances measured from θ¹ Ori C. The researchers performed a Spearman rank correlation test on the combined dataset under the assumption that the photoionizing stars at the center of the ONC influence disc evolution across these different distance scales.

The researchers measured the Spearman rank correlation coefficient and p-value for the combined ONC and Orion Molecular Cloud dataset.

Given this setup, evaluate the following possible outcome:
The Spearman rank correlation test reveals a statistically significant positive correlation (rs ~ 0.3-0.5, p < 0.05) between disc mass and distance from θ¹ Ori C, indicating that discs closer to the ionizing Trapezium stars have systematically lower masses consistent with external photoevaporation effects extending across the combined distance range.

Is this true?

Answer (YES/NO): NO